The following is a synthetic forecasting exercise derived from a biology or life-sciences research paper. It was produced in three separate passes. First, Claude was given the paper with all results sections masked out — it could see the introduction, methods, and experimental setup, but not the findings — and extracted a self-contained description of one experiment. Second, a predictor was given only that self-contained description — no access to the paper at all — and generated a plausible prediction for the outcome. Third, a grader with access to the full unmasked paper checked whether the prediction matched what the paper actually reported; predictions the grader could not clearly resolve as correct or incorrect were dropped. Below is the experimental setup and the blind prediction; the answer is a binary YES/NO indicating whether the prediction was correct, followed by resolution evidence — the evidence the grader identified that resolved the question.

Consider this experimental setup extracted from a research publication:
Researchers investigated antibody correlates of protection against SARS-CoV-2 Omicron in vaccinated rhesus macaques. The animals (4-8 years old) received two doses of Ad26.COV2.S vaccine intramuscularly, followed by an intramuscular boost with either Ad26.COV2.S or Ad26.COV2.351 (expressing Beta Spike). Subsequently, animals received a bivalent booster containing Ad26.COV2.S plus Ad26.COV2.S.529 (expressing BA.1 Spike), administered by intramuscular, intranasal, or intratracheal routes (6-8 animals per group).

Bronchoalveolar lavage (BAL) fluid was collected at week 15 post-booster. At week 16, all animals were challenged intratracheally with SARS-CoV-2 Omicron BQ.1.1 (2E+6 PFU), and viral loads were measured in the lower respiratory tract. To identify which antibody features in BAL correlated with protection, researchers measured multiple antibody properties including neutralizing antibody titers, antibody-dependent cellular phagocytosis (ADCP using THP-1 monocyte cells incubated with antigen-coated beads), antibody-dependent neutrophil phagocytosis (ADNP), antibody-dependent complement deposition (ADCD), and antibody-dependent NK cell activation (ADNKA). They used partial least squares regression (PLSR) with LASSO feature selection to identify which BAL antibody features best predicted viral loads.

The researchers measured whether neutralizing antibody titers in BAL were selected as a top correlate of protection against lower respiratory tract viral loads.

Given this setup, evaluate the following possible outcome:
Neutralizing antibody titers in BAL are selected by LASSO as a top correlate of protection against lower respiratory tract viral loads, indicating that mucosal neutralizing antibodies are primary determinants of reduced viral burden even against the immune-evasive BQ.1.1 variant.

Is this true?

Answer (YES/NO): NO